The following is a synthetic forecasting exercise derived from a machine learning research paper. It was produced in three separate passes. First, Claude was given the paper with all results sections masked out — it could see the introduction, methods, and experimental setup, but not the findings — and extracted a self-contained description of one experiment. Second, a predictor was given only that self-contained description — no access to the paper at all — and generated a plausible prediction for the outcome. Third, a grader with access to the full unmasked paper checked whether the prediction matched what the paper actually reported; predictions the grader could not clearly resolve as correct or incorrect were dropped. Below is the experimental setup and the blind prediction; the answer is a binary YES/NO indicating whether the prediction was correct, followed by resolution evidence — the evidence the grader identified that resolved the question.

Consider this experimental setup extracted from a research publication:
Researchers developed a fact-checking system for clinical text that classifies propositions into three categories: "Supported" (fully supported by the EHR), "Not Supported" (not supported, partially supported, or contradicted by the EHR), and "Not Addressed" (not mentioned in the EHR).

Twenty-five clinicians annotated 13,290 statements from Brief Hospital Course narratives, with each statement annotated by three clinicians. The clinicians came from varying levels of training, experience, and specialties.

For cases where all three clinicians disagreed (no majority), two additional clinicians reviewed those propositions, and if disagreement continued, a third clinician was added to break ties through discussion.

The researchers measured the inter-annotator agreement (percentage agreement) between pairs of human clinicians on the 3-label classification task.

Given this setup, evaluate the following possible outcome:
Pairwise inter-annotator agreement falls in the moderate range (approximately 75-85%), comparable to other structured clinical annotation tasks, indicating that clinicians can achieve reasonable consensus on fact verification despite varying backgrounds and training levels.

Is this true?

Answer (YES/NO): NO